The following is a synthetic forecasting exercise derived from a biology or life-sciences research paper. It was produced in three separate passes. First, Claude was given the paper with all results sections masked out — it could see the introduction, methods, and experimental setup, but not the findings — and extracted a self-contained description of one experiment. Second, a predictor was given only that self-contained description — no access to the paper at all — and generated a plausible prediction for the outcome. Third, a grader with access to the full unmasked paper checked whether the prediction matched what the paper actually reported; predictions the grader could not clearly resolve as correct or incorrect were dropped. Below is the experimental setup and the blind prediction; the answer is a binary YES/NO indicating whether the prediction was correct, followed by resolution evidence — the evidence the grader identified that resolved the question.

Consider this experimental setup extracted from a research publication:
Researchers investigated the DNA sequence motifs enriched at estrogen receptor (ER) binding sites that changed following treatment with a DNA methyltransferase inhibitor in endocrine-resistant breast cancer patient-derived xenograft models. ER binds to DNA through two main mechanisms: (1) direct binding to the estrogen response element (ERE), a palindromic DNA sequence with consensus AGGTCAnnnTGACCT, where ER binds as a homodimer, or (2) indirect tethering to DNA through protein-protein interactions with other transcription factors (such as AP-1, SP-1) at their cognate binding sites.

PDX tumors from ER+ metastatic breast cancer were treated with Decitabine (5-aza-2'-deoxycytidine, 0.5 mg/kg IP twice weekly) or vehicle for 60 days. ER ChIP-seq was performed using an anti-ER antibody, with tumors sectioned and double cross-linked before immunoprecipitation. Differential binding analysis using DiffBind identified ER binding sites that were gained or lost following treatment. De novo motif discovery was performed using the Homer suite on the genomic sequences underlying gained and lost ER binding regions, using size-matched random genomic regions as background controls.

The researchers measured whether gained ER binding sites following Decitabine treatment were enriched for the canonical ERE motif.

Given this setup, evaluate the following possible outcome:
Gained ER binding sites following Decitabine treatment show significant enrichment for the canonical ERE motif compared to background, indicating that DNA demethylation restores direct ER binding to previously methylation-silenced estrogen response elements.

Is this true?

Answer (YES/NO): YES